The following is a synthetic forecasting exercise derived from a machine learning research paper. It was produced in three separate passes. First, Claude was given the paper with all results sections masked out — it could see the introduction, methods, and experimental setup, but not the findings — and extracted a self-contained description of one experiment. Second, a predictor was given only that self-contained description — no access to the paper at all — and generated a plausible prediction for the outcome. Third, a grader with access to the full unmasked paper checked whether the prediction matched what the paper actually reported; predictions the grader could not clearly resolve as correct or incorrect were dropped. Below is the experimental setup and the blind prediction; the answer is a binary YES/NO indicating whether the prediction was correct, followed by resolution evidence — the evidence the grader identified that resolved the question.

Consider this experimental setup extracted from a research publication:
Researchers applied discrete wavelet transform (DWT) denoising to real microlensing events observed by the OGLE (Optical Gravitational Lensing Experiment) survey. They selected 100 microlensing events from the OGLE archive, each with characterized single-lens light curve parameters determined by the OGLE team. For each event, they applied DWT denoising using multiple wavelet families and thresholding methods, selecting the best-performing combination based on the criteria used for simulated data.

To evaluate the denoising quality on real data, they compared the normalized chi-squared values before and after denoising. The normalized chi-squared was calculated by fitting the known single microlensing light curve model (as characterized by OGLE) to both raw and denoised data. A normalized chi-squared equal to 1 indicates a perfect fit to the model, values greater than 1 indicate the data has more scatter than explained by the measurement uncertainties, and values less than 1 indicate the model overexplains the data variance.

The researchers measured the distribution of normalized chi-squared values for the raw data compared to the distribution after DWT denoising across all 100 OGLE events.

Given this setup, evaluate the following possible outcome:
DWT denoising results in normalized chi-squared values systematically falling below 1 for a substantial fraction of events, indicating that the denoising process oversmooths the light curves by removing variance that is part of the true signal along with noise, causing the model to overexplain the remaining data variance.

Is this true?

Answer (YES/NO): NO